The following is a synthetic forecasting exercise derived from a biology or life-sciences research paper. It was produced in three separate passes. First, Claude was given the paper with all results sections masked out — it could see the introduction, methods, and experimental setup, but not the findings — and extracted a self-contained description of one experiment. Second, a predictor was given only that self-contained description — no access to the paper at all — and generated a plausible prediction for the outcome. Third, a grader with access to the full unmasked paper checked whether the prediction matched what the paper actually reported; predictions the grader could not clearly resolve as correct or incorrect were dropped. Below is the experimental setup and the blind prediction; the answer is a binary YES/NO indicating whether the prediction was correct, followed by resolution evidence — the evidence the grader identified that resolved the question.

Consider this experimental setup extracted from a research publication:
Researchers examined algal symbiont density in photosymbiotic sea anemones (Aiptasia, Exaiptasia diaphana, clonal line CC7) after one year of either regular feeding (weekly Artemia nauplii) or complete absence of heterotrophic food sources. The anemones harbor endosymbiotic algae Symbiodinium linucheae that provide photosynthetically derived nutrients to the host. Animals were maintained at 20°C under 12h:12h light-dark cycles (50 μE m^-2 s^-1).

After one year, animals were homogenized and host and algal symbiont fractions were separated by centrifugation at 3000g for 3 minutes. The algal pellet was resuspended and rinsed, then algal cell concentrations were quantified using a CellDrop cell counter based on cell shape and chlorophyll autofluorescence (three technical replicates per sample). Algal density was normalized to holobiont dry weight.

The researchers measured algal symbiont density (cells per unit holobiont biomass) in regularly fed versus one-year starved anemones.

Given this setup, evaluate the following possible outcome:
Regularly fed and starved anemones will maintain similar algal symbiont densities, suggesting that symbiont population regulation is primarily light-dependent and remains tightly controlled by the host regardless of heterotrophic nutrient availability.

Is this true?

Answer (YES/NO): NO